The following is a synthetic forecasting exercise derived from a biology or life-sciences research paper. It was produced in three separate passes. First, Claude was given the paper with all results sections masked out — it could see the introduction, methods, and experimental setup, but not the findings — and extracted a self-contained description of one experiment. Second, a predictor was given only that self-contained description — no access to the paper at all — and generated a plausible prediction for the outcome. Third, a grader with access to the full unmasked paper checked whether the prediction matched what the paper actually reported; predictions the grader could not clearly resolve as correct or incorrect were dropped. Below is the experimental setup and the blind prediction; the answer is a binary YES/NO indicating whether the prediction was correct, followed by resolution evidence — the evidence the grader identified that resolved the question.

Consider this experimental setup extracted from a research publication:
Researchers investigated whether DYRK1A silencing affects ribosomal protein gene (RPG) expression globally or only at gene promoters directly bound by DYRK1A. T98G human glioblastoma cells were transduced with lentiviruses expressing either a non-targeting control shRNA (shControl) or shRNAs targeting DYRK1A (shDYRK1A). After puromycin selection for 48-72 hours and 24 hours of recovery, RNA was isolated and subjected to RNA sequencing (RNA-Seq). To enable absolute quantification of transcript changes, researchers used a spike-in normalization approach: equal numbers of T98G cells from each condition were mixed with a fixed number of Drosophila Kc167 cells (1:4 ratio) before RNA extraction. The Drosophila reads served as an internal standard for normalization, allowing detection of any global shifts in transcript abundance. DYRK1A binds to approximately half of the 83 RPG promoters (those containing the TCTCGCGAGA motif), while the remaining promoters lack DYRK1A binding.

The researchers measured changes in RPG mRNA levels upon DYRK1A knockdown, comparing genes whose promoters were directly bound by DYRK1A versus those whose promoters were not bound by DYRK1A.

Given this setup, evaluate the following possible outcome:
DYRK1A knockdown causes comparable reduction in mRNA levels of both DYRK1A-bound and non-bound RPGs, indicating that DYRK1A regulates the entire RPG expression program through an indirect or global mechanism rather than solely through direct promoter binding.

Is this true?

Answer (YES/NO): YES